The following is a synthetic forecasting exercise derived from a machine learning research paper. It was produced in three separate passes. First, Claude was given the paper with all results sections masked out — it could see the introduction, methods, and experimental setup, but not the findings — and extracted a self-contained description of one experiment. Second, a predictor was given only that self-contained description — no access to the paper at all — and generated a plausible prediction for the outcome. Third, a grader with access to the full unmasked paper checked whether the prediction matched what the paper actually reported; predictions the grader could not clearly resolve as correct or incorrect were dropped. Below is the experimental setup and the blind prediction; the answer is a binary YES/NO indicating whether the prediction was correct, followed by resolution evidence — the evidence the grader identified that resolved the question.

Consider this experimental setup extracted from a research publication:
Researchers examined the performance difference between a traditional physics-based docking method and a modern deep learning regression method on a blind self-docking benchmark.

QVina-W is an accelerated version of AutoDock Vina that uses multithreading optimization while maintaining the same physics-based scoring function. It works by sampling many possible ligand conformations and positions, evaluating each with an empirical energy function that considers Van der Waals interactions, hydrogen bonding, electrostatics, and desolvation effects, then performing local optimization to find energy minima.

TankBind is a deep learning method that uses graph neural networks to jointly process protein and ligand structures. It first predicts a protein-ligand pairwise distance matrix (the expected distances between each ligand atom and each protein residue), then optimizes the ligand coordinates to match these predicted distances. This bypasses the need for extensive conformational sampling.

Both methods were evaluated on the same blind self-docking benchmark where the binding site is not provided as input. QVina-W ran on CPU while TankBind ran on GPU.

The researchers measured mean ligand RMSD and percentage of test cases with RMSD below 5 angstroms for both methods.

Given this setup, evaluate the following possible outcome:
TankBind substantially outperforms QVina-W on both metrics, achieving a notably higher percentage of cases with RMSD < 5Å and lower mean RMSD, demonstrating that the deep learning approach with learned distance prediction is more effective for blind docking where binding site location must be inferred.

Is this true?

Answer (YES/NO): YES